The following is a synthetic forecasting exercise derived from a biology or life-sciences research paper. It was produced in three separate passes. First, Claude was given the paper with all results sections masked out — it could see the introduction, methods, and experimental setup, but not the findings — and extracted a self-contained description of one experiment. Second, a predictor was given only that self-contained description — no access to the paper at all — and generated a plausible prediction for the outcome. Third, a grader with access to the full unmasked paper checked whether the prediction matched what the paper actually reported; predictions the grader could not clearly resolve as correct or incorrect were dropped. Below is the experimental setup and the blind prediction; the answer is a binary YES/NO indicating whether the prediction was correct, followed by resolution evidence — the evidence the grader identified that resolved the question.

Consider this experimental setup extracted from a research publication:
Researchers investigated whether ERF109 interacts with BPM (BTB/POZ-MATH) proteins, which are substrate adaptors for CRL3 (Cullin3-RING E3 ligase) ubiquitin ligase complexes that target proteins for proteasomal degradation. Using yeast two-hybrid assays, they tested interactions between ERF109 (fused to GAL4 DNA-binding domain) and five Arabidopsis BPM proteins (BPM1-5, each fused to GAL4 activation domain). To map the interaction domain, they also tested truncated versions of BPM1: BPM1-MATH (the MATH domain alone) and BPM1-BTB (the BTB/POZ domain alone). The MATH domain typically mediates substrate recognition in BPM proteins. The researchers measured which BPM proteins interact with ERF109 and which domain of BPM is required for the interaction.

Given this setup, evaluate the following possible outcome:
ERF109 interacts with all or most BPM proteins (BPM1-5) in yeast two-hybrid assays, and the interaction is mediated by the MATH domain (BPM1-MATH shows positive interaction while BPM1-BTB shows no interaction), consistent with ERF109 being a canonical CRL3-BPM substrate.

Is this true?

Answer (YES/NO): NO